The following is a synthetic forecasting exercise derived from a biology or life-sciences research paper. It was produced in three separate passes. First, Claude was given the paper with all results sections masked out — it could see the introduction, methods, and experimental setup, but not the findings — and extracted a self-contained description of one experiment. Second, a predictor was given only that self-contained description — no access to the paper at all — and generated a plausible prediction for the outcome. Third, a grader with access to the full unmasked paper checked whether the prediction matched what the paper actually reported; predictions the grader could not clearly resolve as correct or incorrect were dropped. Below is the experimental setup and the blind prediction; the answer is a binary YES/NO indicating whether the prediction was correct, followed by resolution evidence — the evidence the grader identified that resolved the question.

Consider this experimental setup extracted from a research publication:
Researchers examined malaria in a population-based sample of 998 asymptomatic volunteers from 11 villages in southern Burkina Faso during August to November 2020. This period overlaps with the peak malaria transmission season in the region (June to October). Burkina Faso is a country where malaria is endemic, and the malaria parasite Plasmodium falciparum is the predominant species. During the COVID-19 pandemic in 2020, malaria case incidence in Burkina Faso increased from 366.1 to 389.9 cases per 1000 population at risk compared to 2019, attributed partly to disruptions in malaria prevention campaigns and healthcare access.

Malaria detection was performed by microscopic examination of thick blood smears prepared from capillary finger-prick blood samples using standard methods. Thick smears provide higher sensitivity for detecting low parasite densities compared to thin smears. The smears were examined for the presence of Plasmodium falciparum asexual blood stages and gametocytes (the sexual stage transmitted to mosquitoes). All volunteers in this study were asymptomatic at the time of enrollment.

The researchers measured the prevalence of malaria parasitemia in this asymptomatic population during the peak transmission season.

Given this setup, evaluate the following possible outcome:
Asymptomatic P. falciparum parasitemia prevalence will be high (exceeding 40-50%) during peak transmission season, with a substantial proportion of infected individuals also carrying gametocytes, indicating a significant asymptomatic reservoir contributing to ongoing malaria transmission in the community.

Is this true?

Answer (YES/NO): NO